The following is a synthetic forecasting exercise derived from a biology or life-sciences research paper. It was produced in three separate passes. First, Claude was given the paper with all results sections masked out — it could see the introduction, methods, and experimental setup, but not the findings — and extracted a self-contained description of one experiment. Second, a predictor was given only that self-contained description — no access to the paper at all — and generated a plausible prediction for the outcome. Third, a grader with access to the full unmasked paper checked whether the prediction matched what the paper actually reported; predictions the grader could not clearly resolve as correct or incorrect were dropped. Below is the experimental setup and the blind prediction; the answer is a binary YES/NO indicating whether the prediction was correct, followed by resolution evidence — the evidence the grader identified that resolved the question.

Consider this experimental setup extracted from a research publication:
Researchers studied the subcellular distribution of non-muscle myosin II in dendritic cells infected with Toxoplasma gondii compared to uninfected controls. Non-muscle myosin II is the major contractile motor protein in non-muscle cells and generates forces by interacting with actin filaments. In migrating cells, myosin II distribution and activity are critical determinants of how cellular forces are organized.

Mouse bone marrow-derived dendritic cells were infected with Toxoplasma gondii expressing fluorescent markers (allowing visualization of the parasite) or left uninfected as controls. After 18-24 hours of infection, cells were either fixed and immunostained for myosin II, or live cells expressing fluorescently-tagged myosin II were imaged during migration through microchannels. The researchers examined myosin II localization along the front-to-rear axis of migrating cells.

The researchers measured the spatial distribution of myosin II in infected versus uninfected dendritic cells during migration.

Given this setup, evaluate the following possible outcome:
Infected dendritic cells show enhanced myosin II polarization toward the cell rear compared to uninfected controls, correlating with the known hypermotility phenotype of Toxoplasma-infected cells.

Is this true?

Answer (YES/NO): NO